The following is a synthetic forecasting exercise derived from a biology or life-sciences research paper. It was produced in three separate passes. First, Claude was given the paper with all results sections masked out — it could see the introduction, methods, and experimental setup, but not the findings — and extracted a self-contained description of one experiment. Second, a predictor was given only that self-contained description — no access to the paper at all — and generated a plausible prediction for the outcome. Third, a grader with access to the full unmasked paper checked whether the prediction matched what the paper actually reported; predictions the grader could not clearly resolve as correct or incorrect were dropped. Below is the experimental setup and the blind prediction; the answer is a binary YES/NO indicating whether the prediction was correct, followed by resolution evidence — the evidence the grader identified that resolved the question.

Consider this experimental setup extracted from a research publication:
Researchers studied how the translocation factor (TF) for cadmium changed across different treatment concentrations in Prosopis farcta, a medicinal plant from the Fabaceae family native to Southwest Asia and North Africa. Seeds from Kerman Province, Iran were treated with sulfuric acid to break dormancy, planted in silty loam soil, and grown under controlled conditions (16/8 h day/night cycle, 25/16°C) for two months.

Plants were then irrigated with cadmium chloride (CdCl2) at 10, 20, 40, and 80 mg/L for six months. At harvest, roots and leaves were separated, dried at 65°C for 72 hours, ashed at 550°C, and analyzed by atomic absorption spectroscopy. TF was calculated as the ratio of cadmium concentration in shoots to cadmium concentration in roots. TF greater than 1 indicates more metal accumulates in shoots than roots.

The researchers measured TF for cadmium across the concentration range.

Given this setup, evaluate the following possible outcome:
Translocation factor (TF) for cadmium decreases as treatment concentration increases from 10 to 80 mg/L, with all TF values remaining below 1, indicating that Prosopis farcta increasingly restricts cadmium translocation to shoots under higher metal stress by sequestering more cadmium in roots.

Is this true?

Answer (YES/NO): NO